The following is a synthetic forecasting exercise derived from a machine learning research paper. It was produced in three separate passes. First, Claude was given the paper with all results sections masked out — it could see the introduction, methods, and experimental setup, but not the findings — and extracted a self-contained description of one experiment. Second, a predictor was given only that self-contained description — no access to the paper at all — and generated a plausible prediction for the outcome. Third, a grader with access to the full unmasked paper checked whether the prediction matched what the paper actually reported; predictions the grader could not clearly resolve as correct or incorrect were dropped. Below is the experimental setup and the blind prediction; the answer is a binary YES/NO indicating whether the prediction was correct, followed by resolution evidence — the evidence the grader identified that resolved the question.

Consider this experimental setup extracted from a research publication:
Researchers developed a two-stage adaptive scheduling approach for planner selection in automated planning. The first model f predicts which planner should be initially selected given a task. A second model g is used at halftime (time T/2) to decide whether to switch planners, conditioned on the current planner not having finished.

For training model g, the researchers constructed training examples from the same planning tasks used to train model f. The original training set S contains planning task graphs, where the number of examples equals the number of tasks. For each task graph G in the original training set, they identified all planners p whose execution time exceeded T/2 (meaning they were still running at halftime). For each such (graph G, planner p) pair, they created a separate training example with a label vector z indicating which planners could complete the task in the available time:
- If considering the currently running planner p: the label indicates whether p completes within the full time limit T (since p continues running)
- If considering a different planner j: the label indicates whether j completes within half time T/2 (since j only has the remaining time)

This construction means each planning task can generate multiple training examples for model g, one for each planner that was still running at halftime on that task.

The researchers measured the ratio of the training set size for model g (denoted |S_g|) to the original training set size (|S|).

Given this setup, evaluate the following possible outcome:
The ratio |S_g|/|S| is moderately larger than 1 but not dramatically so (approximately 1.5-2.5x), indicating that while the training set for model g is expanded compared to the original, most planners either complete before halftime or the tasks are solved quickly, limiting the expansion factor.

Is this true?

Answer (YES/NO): NO